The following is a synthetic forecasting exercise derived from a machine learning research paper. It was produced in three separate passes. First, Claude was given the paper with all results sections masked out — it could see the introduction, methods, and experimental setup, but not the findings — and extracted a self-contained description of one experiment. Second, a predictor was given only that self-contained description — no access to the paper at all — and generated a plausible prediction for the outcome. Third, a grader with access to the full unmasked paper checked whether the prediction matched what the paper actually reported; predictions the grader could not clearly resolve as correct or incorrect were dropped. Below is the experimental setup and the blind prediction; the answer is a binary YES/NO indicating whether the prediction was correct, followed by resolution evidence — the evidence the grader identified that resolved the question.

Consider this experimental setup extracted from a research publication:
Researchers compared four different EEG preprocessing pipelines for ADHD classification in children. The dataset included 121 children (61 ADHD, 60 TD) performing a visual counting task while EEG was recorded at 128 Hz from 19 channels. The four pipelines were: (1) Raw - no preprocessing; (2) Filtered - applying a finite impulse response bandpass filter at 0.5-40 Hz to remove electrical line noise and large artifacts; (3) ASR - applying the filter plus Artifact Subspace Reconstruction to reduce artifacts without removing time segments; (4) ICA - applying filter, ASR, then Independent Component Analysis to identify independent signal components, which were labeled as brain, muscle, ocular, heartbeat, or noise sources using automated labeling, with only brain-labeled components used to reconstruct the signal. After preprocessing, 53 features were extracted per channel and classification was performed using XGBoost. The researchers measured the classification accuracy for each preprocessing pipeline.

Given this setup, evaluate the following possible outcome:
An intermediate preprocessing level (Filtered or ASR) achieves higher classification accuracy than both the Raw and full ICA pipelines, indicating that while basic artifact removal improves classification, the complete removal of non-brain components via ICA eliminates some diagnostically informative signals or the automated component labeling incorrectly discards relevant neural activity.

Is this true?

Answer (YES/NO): NO